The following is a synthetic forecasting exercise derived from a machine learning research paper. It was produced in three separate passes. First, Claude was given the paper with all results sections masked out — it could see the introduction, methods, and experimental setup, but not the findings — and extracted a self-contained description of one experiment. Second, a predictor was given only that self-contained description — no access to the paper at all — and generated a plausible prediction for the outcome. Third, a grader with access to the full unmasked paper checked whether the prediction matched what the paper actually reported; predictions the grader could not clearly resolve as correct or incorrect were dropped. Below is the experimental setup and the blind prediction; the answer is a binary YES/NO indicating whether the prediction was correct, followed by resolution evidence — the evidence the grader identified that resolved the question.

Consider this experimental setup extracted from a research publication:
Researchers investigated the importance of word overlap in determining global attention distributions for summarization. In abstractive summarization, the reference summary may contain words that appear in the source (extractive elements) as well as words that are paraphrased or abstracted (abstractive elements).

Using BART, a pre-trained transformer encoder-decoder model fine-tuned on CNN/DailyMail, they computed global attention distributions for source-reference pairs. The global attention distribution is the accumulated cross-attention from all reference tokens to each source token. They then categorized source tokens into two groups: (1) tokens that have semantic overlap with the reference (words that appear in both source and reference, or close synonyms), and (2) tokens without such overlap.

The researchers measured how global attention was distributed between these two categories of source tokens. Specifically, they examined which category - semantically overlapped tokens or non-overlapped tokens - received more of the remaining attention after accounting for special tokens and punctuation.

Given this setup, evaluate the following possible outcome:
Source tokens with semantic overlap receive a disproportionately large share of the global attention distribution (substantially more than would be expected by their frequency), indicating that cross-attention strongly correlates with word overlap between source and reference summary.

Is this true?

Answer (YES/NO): YES